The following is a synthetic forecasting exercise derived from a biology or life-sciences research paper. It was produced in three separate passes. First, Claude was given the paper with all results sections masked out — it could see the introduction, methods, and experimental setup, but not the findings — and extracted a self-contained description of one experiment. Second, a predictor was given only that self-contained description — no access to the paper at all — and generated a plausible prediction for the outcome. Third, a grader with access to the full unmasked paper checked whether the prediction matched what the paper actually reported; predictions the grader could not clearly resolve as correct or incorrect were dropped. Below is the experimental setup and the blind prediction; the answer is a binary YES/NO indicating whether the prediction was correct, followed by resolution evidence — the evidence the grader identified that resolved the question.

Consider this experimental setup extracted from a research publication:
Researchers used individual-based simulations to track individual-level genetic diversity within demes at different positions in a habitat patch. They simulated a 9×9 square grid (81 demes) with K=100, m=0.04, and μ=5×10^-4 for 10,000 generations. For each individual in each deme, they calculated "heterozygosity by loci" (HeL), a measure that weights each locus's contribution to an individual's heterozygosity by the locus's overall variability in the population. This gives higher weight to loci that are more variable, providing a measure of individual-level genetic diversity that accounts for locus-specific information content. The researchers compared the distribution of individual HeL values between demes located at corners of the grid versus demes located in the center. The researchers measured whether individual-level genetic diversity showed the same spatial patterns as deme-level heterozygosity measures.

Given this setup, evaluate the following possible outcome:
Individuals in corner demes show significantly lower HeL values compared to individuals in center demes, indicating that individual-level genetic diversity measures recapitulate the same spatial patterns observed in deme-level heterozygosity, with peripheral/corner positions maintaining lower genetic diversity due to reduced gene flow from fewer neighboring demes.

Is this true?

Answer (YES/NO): YES